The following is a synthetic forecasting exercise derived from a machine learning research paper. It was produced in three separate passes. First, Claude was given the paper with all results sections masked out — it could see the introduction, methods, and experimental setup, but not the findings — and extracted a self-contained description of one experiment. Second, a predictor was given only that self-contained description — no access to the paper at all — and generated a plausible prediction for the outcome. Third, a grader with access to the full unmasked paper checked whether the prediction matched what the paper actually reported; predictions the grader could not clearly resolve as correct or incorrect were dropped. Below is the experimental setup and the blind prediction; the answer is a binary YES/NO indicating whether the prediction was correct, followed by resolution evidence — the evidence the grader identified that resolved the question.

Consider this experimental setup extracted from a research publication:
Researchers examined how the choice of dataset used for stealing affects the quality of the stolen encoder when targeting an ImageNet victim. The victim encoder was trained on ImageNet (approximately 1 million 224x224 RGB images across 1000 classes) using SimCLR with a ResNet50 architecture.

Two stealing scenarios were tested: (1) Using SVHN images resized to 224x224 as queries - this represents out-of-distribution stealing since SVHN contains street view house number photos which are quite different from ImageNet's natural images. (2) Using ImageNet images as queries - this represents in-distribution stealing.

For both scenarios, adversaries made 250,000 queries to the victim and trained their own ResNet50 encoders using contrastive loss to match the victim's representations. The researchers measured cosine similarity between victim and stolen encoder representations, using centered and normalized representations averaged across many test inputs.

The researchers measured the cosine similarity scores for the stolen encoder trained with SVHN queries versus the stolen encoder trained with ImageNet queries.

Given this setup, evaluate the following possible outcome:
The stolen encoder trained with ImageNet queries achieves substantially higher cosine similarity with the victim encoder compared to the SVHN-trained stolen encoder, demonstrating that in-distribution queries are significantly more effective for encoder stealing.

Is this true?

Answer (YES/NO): YES